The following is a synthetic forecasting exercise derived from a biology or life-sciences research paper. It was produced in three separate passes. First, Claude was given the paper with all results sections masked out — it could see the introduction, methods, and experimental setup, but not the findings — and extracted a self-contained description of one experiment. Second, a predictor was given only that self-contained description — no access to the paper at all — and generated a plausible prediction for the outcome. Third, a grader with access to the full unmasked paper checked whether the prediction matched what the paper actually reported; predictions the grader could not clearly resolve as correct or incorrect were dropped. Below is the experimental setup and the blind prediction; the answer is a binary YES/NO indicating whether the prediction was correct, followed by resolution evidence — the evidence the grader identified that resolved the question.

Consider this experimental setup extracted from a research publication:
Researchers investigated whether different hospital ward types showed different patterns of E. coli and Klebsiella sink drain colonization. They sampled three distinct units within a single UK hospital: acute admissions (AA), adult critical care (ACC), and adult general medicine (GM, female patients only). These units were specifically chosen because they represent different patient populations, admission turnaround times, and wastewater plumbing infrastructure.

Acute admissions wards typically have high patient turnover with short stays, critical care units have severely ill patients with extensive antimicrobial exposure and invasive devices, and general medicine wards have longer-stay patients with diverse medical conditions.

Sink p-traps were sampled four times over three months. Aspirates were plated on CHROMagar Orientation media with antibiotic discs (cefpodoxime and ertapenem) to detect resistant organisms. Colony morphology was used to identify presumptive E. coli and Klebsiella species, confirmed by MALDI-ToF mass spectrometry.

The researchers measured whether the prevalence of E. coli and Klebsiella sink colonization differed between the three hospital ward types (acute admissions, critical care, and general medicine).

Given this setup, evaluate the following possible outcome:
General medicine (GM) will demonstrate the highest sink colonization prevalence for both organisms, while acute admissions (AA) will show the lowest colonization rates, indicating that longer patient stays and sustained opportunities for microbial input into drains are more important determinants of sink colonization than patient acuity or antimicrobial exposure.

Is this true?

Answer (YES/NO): NO